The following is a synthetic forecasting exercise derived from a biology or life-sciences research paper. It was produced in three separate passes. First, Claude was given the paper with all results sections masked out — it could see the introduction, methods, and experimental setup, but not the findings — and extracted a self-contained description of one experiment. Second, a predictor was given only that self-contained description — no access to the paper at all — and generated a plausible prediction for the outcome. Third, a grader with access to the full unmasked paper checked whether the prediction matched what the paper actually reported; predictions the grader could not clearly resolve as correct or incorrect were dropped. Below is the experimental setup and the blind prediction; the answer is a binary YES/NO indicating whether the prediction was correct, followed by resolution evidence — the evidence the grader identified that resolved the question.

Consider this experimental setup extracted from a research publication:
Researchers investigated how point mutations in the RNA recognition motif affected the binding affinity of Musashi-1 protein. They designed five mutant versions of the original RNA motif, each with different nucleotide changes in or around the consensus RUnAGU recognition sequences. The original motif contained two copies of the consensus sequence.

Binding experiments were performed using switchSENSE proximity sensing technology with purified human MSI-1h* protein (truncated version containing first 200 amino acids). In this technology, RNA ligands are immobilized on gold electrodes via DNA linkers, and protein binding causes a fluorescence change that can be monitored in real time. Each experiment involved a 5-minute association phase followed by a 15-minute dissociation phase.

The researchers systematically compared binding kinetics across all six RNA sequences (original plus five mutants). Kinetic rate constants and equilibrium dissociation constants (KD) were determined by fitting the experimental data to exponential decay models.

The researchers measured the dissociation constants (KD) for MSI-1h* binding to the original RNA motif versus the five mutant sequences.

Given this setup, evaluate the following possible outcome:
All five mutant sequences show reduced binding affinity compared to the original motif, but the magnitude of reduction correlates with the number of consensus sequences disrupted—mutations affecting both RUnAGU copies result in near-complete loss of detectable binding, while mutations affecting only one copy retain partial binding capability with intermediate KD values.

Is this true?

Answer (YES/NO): NO